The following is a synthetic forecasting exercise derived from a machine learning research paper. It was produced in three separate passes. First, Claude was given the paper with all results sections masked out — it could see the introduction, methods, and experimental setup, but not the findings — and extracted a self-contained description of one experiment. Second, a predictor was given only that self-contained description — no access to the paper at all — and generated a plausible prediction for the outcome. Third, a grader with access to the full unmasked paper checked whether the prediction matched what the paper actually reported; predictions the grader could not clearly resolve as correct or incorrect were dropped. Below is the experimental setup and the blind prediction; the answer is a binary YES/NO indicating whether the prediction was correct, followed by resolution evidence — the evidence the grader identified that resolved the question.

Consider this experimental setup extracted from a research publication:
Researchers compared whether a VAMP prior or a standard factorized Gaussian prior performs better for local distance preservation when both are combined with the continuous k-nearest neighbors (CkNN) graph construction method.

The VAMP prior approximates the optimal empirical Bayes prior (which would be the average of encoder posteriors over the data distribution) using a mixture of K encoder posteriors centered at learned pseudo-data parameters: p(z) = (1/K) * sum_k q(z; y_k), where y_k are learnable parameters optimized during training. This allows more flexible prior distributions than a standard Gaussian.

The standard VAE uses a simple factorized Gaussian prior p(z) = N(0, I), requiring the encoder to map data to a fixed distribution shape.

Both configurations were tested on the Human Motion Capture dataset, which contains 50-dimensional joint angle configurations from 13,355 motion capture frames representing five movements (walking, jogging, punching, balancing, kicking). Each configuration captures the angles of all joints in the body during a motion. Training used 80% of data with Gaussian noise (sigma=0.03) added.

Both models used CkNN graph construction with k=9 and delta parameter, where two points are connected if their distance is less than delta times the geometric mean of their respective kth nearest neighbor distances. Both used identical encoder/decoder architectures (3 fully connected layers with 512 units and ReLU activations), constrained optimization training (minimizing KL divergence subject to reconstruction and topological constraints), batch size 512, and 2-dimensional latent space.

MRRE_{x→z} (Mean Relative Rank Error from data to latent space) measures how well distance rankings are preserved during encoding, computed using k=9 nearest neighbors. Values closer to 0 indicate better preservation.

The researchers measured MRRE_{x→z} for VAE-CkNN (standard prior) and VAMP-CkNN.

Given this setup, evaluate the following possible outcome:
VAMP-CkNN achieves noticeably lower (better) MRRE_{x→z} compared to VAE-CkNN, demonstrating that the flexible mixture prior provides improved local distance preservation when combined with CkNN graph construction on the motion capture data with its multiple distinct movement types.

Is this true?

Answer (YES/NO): NO